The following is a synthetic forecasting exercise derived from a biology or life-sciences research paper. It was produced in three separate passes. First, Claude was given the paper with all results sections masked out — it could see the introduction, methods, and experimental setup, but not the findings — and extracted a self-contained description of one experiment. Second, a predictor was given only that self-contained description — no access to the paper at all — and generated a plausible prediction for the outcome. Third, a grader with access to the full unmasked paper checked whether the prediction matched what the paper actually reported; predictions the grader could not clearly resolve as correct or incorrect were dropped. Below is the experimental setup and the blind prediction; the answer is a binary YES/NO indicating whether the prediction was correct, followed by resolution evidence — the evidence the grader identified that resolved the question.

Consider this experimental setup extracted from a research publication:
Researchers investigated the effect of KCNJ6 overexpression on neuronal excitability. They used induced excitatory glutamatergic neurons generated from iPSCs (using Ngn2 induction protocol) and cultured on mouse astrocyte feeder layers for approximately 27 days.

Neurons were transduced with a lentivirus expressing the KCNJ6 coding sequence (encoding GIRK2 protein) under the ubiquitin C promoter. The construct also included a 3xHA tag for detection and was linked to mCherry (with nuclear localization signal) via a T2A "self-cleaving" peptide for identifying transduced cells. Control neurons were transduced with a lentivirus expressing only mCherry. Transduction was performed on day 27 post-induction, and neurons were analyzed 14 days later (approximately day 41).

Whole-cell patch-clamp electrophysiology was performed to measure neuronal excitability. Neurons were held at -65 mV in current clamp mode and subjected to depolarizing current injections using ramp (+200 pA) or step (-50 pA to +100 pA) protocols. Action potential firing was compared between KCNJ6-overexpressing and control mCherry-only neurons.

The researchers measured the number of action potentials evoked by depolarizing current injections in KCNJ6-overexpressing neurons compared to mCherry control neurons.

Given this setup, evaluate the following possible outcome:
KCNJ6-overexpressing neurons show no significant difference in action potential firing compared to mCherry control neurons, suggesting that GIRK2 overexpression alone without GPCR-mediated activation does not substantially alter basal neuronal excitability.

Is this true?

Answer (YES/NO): NO